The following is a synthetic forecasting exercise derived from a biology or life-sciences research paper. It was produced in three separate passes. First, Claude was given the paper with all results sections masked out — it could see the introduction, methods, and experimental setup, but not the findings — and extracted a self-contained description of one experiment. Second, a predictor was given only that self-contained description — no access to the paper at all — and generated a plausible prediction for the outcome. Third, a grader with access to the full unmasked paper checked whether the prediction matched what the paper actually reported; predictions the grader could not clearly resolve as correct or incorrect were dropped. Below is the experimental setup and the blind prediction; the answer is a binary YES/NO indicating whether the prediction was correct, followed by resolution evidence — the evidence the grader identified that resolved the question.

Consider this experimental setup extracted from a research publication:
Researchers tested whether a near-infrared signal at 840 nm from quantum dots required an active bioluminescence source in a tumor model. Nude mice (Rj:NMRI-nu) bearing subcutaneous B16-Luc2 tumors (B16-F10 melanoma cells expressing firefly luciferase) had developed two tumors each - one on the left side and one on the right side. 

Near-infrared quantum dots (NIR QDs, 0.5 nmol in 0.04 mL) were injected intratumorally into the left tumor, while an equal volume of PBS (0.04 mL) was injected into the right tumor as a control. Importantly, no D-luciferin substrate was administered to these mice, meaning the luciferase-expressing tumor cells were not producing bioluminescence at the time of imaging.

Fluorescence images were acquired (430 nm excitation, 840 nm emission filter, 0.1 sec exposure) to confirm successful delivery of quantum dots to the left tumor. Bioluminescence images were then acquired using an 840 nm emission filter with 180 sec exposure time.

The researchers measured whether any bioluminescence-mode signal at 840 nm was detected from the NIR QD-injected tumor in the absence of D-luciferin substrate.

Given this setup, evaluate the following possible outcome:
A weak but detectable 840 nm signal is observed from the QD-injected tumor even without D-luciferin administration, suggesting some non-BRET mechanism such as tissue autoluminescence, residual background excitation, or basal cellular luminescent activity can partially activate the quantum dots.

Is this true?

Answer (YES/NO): NO